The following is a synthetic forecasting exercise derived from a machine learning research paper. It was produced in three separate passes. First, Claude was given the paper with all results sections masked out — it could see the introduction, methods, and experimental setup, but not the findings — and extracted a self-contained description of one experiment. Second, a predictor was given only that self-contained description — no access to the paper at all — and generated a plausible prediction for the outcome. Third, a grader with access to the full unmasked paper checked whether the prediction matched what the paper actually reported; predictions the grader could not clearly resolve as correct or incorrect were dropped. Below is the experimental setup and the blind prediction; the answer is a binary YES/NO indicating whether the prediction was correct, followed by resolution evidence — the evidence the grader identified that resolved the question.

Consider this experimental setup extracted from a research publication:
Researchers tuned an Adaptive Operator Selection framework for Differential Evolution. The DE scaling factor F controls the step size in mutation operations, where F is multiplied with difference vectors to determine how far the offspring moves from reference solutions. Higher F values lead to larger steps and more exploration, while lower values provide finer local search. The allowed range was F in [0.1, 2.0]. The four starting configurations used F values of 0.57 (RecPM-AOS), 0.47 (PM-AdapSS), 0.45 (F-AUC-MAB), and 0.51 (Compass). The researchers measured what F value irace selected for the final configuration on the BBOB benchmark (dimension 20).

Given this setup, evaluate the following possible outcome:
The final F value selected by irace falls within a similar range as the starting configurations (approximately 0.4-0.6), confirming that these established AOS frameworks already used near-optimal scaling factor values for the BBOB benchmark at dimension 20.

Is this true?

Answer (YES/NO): NO